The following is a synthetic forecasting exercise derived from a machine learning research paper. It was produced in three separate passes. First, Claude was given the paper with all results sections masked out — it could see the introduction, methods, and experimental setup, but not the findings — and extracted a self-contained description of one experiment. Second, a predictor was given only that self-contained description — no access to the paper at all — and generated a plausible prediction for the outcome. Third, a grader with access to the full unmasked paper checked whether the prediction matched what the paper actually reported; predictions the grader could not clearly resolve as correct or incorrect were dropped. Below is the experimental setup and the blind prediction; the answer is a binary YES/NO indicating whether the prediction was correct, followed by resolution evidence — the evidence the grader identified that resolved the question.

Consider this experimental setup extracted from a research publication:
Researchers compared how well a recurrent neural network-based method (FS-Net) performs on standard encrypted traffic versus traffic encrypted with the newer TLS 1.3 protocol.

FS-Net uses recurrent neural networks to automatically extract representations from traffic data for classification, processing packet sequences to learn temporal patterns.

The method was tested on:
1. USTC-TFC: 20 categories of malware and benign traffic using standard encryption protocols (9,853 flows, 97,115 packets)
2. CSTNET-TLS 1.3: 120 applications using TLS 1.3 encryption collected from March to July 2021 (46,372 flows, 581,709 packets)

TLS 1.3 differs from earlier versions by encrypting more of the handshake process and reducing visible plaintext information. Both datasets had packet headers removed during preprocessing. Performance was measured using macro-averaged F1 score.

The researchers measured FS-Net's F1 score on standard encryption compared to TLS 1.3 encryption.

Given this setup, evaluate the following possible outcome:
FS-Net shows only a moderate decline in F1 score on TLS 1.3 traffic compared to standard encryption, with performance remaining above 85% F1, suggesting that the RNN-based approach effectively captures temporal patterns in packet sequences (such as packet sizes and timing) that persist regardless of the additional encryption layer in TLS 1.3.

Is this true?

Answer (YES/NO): NO